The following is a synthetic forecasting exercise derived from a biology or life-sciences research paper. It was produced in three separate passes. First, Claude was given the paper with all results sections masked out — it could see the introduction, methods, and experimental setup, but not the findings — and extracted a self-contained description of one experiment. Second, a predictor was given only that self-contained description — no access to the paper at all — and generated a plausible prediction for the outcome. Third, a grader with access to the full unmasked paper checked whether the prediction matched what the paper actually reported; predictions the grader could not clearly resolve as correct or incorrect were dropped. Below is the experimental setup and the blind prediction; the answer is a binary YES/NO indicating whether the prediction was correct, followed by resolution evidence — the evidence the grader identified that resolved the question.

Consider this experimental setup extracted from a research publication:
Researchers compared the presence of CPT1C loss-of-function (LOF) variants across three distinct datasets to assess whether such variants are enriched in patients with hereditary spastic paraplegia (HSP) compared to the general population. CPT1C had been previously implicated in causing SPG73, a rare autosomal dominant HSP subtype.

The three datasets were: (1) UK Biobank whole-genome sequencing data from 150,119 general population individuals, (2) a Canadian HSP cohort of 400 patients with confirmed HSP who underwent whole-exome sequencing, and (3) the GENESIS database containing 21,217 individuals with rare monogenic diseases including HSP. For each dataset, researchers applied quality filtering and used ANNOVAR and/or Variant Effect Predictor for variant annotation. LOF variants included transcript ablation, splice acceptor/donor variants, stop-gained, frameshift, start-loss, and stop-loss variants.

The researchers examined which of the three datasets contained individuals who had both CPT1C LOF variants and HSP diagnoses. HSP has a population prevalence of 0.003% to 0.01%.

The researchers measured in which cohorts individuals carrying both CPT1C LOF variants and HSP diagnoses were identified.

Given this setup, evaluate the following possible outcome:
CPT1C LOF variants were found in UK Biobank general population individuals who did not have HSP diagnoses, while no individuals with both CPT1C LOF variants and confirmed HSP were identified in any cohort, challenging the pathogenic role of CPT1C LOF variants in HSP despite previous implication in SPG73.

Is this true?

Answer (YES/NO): NO